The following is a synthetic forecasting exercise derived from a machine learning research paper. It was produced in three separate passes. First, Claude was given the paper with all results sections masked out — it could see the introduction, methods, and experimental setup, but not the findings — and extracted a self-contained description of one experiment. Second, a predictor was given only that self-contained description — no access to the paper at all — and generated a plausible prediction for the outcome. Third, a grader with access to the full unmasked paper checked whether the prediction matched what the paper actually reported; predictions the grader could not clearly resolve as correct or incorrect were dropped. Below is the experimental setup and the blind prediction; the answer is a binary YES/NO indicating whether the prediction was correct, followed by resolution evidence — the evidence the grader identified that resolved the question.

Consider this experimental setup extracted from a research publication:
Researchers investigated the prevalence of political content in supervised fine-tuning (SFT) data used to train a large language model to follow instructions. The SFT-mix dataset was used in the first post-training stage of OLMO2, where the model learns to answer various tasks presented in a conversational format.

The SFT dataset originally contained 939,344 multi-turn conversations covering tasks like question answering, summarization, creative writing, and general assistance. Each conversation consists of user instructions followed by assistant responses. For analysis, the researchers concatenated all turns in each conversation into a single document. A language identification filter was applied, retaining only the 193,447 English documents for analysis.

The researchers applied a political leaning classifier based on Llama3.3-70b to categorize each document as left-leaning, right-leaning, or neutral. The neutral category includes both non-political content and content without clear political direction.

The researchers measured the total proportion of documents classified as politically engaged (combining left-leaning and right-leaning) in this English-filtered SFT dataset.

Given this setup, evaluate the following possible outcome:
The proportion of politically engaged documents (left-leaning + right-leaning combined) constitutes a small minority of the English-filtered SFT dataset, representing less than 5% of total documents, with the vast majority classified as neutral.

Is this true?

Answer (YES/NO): YES